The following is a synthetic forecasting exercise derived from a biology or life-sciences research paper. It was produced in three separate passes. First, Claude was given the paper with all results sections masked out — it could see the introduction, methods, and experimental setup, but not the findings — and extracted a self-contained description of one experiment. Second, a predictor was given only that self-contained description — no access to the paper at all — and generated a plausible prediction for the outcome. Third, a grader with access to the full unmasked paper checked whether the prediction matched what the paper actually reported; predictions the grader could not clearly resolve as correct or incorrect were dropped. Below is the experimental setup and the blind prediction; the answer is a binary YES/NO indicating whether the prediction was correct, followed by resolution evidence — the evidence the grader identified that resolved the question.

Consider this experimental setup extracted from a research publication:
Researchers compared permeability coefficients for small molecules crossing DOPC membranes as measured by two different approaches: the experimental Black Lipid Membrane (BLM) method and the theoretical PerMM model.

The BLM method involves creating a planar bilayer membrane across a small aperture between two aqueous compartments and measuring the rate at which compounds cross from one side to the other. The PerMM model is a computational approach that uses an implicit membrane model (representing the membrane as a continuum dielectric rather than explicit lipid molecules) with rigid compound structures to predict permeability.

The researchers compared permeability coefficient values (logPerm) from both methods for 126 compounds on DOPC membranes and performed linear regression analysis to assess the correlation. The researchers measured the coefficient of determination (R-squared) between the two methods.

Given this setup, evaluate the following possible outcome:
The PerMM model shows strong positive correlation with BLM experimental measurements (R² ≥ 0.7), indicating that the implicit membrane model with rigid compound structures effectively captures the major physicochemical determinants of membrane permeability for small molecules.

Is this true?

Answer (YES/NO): NO